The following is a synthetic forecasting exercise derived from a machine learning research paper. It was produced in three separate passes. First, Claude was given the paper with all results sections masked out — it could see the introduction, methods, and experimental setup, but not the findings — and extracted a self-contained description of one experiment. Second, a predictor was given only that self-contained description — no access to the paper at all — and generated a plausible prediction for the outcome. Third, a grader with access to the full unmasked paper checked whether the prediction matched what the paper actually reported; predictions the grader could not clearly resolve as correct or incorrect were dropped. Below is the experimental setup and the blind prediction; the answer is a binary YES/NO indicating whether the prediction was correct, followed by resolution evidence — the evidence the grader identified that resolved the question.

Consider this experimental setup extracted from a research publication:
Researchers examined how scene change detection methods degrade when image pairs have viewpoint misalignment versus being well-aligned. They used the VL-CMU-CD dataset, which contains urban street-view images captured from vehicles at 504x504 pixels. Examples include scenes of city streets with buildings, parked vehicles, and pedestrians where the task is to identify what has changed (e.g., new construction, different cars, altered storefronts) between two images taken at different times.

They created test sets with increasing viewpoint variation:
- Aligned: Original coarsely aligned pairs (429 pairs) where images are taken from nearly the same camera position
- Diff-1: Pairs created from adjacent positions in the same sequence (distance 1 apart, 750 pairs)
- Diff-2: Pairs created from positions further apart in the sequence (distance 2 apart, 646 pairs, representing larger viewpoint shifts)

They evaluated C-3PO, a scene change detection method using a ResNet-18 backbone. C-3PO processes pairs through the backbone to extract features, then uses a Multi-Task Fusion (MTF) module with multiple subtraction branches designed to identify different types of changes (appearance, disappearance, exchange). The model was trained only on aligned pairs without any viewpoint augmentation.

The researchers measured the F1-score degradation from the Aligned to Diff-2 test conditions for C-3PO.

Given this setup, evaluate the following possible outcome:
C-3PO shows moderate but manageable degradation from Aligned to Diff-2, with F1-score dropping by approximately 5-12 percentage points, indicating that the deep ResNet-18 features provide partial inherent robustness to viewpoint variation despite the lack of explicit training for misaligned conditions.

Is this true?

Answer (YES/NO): YES